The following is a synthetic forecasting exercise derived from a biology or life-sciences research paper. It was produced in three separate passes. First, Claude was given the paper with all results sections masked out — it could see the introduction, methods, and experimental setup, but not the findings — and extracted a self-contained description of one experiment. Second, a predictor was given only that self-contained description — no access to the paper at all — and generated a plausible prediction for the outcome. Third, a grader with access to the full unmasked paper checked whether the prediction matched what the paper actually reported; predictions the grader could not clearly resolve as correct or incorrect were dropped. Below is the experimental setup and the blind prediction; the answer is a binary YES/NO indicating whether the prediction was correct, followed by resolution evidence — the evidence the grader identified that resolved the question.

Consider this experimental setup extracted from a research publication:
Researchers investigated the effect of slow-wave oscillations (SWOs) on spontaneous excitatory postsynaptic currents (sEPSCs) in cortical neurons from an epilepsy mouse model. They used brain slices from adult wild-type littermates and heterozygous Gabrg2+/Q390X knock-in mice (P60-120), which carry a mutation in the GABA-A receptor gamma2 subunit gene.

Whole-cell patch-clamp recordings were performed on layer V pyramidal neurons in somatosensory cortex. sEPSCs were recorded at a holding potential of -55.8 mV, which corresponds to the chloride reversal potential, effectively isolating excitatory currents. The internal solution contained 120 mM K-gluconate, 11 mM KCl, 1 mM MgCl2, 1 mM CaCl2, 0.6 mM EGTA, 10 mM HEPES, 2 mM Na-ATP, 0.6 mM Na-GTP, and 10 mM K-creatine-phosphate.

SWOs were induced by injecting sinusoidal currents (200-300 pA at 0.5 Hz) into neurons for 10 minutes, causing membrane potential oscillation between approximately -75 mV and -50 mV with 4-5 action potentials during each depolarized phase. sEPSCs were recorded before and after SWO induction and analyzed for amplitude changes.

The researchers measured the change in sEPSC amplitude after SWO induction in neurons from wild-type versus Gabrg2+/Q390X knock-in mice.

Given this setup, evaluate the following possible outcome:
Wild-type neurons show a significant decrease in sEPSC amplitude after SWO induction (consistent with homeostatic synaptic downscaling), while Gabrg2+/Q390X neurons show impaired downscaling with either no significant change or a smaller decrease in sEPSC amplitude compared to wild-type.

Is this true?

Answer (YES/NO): NO